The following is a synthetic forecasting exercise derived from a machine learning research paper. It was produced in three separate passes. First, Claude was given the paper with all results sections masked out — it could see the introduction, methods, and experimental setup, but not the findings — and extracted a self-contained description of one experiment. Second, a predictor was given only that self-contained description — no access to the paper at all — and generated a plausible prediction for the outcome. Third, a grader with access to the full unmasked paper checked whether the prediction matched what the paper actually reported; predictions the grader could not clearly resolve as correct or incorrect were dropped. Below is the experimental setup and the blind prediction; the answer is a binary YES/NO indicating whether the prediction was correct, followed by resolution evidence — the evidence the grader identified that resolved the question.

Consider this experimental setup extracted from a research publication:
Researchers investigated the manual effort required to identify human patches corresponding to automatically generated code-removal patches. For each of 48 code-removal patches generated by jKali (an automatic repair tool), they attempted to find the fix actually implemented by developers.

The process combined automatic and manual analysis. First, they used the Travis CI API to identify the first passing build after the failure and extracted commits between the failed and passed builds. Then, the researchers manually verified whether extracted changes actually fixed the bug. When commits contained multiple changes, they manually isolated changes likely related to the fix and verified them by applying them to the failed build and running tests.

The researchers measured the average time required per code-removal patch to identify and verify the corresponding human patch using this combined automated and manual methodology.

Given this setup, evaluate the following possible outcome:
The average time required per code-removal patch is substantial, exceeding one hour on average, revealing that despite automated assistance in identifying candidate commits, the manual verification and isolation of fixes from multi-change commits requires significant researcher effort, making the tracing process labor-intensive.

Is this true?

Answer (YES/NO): YES